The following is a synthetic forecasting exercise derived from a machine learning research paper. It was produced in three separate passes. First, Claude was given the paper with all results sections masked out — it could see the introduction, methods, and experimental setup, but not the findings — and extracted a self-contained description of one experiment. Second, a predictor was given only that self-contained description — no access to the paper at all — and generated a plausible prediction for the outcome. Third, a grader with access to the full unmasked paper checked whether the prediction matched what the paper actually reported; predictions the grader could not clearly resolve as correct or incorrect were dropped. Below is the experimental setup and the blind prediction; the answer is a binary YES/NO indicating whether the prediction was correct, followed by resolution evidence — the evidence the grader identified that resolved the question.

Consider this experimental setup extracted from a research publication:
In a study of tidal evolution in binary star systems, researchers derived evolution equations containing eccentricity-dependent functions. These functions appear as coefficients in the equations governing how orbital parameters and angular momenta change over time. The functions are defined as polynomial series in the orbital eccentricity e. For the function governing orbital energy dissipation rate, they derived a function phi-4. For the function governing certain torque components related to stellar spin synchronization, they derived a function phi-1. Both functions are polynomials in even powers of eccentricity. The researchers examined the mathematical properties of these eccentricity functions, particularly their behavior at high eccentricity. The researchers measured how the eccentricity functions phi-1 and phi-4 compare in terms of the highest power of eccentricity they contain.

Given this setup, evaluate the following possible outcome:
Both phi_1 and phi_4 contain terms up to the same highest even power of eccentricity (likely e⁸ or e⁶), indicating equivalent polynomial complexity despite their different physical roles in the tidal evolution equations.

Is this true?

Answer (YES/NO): NO